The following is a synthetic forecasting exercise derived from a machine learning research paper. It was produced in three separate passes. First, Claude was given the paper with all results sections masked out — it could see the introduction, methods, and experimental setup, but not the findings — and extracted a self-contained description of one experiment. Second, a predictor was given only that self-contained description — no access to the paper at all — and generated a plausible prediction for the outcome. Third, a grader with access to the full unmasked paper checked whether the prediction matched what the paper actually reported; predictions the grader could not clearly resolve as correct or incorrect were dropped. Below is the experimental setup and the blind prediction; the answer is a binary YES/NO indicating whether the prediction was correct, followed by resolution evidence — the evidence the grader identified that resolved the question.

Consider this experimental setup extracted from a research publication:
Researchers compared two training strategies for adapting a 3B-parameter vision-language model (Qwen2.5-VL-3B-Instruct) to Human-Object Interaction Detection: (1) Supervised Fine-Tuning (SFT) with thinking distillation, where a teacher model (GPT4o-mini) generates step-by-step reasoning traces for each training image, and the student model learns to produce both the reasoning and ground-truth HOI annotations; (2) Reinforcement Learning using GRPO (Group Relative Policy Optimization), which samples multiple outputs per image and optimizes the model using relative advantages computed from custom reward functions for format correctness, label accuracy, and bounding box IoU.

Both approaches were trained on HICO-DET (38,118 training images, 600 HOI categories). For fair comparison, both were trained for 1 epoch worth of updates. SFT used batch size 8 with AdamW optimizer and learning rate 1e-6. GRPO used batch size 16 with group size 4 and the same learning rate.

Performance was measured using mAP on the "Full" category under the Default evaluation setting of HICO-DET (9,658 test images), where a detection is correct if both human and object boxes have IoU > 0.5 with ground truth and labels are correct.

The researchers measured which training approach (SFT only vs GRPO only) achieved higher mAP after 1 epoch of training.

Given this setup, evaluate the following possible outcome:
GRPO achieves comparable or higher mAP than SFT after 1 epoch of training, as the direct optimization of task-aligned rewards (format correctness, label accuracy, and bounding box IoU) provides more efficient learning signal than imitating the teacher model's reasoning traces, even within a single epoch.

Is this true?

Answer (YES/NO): NO